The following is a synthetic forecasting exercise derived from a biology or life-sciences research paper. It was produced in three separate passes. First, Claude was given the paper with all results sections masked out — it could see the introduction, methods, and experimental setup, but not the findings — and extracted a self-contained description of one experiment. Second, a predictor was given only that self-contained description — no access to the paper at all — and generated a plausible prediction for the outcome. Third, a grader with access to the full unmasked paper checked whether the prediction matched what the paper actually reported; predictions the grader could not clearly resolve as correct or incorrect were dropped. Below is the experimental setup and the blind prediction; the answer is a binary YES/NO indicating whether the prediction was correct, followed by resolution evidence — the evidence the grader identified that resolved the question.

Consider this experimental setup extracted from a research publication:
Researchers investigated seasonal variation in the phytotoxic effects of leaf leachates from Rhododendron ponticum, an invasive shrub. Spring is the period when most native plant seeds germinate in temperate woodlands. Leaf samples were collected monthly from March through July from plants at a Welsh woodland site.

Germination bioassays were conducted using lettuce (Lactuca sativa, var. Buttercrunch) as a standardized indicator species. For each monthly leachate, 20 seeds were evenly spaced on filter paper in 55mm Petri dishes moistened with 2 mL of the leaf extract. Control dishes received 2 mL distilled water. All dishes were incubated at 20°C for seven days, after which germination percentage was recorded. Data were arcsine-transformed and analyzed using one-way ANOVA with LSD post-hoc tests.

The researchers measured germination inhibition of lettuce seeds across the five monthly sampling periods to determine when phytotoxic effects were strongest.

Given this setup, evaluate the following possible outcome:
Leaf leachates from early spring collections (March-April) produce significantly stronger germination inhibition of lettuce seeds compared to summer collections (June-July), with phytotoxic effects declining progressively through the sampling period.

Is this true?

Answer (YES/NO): NO